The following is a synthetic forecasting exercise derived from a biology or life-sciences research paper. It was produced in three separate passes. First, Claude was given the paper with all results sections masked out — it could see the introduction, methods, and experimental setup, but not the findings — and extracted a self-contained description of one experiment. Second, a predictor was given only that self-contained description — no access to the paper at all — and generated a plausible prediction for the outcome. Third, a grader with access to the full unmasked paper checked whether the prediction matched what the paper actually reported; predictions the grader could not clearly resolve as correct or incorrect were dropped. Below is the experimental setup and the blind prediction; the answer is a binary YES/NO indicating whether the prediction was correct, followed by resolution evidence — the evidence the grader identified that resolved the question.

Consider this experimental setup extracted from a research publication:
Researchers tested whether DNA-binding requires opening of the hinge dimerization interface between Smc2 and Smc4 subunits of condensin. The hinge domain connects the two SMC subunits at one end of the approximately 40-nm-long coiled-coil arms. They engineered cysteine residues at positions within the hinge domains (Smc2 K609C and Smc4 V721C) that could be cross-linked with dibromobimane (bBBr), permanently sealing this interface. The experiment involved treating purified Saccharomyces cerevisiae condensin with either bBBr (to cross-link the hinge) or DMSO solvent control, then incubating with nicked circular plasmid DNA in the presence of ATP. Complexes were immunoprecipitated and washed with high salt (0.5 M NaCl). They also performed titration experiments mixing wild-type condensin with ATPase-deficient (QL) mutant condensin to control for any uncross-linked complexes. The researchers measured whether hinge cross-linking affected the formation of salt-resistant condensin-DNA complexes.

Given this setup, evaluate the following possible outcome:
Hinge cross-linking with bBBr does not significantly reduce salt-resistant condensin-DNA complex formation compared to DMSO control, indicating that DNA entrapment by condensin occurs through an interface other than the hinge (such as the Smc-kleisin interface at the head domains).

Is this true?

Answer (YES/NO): YES